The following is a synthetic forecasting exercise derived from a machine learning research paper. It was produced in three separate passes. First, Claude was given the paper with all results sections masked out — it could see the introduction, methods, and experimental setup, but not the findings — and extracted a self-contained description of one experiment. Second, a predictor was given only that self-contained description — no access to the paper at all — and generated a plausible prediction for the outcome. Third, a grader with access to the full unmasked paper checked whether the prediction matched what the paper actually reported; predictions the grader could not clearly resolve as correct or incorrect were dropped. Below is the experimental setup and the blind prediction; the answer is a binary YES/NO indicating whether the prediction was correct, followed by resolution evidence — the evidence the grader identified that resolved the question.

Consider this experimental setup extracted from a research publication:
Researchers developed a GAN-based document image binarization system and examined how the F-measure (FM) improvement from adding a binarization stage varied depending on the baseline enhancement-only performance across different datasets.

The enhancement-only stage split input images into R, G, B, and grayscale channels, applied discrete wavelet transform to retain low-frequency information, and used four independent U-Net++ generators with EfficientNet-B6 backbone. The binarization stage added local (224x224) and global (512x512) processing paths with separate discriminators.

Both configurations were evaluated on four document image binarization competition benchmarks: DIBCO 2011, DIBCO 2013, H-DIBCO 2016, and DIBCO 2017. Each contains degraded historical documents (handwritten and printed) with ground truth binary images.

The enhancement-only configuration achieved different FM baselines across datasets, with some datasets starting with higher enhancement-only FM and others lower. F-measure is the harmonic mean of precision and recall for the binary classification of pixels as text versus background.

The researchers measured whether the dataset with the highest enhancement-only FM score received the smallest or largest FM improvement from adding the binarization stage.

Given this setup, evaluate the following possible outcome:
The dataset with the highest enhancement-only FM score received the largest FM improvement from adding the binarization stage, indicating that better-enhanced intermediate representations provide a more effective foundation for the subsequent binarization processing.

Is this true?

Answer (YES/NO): NO